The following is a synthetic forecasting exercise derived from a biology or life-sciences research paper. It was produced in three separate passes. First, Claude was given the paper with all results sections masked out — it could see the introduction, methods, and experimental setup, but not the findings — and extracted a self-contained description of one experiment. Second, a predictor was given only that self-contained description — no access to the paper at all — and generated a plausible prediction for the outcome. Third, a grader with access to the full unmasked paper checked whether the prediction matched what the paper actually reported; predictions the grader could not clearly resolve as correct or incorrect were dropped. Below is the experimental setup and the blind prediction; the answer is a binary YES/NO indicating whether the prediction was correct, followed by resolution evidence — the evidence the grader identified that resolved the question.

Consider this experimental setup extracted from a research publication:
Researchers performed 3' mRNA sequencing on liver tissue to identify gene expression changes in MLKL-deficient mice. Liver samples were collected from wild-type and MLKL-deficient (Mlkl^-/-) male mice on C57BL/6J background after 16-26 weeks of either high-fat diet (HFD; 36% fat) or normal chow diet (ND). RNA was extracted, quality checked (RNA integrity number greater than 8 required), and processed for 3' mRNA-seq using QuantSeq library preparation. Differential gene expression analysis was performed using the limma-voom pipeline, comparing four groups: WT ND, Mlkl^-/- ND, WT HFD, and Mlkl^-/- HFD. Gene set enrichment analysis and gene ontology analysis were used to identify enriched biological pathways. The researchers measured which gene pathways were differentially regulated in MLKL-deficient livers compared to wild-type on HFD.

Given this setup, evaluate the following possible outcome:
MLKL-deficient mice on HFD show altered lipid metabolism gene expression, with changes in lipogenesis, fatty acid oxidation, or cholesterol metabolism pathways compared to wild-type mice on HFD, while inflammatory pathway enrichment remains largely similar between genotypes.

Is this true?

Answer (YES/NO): YES